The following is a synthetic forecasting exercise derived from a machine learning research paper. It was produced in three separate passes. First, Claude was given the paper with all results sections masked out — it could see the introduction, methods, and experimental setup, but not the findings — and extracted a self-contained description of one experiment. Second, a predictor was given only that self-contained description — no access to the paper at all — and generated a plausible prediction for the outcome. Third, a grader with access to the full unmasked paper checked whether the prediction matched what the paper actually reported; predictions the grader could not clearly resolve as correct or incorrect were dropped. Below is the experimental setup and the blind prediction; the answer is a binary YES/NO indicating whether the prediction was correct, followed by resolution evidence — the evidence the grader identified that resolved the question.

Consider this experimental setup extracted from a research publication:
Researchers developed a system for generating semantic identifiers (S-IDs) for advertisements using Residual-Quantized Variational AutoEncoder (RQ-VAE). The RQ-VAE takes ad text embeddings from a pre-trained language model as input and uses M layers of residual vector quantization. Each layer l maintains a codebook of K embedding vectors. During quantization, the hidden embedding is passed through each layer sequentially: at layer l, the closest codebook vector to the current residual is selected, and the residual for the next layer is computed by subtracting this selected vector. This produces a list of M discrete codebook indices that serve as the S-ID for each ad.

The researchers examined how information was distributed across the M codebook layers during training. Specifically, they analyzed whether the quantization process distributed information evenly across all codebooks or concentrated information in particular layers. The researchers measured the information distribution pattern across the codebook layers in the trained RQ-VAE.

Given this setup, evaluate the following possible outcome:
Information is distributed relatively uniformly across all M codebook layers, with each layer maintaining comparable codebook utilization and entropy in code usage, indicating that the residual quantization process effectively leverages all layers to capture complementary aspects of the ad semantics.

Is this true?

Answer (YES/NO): NO